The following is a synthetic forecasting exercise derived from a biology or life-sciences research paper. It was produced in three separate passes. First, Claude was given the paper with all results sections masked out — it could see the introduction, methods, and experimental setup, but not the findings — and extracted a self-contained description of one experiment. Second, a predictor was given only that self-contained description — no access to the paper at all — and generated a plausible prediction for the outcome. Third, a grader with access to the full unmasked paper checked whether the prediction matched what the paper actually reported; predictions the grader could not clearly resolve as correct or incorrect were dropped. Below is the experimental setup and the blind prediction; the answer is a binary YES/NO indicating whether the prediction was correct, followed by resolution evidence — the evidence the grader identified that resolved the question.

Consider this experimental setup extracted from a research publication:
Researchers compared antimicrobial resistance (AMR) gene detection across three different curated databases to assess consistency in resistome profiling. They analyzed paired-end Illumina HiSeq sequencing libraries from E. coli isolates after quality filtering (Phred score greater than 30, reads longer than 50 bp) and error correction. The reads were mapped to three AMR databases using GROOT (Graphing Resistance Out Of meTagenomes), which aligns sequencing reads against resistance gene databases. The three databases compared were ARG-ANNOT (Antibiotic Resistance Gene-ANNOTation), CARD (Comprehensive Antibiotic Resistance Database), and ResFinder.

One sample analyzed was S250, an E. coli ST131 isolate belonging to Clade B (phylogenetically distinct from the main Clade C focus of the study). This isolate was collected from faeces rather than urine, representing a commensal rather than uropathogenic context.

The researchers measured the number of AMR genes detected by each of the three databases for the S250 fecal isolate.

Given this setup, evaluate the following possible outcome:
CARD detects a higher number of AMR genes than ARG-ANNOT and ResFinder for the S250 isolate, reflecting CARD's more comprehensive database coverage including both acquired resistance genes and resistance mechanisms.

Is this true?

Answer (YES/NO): YES